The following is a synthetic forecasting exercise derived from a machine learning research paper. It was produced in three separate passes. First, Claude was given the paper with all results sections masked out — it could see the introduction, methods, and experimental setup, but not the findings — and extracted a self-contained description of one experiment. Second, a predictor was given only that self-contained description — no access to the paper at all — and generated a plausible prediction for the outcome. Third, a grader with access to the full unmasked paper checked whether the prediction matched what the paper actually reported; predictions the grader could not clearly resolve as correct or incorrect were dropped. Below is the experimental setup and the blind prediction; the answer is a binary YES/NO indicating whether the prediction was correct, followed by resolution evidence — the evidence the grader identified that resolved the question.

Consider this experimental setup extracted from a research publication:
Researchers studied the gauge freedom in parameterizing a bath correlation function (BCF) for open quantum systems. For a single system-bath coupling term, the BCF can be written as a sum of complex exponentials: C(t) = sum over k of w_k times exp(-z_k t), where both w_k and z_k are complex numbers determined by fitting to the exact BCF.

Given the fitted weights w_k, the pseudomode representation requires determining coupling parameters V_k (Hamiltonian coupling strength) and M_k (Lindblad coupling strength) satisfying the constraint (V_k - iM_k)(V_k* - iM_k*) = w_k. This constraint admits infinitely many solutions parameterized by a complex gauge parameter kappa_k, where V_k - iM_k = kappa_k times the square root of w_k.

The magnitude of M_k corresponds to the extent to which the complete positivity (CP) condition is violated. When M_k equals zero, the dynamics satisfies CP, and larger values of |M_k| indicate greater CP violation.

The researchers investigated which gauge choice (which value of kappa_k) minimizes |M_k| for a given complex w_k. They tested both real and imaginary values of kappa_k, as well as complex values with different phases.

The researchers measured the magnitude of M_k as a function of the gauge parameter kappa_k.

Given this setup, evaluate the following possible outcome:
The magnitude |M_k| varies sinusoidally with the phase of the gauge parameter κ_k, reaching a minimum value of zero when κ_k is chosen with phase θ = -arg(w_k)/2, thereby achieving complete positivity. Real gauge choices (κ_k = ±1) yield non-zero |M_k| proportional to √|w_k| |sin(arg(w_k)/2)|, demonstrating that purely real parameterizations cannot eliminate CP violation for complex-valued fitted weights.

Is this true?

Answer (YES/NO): NO